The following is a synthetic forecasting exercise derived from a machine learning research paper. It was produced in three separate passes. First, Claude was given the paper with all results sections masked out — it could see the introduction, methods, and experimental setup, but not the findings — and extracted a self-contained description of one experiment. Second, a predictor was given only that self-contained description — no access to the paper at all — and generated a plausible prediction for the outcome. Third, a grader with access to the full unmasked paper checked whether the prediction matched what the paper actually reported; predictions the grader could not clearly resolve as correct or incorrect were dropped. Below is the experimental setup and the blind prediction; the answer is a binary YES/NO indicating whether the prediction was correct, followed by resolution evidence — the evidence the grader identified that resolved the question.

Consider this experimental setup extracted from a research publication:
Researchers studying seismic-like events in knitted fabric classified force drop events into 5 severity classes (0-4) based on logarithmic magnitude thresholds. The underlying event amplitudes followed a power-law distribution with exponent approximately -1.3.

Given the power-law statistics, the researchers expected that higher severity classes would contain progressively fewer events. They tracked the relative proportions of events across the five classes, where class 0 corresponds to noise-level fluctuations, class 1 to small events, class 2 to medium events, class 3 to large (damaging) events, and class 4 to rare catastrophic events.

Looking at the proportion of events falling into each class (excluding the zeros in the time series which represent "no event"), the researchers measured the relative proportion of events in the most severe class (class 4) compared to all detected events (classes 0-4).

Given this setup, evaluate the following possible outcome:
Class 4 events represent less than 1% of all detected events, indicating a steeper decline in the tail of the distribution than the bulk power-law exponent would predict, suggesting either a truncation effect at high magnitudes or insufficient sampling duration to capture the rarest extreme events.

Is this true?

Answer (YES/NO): NO